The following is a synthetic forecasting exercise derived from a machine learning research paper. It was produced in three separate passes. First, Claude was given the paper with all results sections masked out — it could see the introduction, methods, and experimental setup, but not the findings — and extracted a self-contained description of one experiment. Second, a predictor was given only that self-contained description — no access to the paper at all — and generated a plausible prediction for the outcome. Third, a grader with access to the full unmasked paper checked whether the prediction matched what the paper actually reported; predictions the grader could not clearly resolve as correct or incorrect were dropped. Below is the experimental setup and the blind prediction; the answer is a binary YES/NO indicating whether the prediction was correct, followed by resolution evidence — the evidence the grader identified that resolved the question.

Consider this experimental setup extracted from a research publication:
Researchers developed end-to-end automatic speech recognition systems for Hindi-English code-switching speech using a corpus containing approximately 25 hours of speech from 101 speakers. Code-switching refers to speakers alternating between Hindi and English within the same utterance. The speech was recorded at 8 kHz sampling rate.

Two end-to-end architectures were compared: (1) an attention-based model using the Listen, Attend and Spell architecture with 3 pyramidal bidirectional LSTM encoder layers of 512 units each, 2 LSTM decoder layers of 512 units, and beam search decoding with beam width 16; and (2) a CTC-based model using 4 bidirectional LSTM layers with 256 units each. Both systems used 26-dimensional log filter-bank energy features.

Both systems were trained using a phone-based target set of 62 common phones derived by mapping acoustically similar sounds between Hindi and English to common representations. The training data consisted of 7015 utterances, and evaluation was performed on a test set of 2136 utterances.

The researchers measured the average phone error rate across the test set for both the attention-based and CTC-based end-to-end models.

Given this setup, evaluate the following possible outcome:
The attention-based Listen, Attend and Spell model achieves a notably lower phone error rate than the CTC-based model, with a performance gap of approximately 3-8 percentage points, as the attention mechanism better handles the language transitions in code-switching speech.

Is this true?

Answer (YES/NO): YES